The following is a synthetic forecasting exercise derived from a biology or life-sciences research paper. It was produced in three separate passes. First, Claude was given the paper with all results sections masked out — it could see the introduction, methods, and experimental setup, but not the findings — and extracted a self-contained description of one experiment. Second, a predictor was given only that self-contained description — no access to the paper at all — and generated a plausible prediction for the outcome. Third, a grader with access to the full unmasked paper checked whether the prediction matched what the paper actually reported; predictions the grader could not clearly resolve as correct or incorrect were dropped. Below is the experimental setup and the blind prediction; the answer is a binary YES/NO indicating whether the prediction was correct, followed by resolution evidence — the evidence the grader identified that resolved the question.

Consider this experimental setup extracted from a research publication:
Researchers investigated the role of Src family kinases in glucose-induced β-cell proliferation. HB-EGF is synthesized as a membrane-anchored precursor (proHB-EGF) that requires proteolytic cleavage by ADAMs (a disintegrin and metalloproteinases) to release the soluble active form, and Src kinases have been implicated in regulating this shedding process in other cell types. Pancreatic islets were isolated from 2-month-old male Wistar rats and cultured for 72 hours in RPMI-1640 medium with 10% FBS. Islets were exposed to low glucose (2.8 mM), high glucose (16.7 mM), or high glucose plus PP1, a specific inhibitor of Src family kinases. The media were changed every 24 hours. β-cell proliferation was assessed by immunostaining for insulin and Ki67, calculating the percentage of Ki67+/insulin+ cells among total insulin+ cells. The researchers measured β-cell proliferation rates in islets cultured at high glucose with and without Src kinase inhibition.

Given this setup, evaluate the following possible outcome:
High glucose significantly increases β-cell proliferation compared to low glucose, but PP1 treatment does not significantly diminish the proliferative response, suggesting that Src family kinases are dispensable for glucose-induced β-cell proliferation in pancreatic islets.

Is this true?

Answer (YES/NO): NO